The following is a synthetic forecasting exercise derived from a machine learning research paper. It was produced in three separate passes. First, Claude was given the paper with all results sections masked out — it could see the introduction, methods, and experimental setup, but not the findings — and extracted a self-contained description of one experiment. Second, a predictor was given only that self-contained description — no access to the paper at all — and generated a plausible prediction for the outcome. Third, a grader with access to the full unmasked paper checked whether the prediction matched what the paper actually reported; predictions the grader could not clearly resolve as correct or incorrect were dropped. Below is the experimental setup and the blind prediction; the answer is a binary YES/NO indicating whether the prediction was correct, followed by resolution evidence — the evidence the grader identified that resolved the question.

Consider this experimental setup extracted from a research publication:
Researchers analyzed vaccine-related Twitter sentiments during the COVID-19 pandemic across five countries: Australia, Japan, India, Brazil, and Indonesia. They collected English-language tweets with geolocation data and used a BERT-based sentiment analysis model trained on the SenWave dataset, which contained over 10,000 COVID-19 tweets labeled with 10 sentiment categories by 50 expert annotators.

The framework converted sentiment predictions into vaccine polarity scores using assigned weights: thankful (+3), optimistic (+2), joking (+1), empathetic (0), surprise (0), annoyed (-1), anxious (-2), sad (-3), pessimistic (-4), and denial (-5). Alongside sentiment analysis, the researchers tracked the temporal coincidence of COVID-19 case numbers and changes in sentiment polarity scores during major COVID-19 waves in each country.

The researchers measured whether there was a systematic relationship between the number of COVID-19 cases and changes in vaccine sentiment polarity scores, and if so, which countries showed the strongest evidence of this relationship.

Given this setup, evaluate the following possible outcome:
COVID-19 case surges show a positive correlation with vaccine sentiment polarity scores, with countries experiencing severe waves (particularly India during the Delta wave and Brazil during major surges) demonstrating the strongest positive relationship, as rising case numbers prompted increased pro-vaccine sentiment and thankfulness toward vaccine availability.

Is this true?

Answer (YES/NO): NO